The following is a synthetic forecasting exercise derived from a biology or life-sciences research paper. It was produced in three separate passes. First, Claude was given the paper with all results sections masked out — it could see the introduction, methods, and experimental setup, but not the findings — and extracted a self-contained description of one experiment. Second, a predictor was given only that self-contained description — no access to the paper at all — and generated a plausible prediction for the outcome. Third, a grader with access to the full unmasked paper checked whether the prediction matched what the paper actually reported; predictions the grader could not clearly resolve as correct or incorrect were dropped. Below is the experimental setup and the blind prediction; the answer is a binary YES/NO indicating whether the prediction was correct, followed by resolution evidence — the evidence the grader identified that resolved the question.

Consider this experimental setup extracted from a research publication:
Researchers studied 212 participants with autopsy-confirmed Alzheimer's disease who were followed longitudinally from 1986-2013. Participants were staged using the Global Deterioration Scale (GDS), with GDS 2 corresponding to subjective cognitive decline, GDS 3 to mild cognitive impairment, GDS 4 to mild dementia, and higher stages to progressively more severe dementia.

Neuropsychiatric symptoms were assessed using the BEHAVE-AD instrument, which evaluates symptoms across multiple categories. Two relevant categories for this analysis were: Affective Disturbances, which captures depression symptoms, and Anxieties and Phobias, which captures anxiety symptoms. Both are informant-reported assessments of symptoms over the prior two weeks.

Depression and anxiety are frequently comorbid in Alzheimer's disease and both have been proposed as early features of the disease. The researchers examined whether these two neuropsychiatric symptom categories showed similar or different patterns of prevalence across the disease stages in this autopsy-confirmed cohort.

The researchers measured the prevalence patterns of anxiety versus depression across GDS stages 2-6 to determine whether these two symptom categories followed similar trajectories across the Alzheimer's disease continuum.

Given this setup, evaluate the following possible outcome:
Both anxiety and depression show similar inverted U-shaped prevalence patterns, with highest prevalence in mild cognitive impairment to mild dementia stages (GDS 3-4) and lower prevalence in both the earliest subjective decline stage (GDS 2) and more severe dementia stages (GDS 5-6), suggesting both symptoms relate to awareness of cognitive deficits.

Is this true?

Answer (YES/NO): NO